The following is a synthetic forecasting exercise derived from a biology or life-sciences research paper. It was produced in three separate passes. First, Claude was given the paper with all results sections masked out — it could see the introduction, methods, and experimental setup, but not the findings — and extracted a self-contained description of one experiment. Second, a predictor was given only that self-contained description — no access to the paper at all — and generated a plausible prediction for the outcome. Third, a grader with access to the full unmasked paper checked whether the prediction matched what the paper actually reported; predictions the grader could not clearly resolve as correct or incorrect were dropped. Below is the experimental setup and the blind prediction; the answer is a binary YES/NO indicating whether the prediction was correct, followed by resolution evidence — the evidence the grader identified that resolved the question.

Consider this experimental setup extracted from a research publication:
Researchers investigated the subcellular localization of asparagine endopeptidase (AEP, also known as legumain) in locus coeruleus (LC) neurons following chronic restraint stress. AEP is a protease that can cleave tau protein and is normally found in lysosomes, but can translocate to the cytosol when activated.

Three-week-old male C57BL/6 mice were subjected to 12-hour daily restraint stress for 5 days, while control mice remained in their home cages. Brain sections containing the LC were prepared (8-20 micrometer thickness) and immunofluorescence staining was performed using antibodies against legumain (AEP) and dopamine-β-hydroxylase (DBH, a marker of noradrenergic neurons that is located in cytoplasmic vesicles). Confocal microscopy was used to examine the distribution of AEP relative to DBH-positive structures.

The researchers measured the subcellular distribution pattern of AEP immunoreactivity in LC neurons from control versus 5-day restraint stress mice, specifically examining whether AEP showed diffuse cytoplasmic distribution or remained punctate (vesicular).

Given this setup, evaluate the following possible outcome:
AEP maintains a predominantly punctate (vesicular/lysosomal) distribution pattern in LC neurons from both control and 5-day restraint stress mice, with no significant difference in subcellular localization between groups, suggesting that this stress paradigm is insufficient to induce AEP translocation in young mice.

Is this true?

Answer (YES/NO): NO